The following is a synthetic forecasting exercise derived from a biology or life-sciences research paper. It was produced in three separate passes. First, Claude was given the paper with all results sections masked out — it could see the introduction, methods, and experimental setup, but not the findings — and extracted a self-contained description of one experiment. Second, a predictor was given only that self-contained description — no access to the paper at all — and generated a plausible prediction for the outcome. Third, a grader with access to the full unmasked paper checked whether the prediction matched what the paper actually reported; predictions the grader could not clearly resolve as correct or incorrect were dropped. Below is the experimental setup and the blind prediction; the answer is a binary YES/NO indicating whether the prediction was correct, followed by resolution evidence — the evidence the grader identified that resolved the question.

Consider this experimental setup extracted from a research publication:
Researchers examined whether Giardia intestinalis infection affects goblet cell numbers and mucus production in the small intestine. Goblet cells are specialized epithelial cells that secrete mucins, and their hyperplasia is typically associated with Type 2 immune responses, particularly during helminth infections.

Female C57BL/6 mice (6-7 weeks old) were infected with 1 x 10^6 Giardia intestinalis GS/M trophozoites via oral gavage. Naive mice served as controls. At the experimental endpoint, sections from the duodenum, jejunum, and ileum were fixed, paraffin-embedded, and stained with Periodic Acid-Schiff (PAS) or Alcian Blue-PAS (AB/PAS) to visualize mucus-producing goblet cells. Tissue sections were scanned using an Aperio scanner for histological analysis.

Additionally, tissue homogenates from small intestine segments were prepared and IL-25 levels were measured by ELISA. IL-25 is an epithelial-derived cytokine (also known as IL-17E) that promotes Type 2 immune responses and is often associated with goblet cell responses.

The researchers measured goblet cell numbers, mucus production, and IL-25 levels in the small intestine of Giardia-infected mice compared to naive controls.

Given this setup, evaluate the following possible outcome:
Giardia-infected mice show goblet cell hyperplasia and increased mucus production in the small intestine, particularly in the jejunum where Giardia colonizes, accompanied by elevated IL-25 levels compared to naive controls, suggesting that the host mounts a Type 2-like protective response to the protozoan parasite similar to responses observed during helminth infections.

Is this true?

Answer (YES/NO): YES